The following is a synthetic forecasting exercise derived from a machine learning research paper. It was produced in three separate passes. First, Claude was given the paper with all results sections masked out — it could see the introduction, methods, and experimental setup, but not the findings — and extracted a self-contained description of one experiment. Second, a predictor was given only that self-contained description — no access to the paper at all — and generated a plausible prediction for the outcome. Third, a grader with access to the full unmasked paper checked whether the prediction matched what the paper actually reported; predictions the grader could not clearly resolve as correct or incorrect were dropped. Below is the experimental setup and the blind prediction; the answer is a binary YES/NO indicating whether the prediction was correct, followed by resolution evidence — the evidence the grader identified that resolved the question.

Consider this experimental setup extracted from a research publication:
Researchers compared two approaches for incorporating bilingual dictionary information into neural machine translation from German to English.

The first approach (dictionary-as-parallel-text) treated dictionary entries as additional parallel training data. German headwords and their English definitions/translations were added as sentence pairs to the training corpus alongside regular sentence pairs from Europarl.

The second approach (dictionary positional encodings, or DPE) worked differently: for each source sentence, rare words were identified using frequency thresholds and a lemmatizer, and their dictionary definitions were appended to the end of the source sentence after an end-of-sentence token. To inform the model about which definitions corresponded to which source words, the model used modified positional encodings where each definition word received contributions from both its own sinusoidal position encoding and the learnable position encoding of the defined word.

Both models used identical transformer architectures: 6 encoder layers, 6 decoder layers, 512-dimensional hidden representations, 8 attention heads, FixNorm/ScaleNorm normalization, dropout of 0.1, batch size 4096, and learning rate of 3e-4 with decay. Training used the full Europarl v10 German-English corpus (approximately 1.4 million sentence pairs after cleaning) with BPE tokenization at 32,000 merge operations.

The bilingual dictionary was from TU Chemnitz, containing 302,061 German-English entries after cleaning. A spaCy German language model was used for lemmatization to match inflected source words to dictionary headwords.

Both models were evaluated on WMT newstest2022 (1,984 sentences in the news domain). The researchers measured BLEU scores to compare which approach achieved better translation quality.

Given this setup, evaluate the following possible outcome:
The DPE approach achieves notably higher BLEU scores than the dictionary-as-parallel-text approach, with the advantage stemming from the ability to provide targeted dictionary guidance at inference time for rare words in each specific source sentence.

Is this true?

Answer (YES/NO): YES